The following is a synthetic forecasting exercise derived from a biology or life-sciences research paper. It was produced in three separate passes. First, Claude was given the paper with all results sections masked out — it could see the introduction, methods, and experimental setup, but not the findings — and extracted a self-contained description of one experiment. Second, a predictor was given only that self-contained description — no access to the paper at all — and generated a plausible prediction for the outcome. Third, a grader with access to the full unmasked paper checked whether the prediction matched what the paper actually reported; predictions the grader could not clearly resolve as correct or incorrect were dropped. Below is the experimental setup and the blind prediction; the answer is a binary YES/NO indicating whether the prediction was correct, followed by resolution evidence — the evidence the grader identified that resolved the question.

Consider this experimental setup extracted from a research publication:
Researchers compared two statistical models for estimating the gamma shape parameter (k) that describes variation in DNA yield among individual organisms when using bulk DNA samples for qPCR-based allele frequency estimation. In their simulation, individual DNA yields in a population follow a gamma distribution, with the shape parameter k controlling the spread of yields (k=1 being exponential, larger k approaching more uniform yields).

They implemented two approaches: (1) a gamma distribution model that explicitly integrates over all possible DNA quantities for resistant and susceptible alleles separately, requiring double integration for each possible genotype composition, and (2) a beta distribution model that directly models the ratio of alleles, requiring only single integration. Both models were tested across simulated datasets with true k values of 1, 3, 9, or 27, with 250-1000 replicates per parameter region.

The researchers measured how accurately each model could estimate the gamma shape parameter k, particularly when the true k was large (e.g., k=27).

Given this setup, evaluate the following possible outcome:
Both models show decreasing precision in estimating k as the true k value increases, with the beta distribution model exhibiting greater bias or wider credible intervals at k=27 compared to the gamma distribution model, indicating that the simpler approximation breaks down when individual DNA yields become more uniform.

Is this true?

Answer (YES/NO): NO